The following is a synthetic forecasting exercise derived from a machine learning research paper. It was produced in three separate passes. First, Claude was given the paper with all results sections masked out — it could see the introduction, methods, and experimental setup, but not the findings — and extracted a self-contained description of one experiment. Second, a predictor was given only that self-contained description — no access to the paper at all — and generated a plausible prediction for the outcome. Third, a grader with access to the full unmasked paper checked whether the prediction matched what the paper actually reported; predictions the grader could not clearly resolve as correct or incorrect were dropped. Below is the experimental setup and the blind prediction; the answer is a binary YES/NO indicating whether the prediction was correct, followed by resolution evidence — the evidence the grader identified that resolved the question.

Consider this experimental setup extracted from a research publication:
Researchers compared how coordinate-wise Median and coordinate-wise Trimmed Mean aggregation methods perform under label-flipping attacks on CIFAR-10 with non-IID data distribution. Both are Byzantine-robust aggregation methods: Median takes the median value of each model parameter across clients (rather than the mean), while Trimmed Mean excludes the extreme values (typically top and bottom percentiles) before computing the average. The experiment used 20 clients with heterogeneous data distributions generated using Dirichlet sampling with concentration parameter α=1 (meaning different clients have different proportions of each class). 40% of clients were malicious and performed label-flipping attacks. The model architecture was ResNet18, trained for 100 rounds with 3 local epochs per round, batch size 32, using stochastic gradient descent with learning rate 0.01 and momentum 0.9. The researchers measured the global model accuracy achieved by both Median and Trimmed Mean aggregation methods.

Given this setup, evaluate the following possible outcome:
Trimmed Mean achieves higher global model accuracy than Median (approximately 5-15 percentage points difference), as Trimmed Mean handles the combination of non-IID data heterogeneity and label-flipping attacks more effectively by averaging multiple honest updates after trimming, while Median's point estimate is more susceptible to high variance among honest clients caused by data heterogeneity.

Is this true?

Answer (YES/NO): NO